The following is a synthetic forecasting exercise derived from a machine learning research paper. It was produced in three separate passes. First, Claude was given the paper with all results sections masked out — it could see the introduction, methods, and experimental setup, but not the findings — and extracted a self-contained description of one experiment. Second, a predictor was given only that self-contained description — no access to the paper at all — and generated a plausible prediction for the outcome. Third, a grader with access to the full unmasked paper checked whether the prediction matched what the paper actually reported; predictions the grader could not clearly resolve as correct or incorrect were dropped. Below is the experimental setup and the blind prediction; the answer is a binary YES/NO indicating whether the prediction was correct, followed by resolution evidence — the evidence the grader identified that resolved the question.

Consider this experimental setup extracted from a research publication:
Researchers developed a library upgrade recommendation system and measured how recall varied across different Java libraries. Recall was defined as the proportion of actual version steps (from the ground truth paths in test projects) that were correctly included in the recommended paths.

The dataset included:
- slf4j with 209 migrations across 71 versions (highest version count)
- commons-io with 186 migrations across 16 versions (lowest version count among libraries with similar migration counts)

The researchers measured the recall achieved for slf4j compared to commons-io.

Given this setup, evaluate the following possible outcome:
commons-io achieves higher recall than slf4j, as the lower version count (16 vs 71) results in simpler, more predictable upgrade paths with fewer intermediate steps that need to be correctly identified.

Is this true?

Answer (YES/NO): YES